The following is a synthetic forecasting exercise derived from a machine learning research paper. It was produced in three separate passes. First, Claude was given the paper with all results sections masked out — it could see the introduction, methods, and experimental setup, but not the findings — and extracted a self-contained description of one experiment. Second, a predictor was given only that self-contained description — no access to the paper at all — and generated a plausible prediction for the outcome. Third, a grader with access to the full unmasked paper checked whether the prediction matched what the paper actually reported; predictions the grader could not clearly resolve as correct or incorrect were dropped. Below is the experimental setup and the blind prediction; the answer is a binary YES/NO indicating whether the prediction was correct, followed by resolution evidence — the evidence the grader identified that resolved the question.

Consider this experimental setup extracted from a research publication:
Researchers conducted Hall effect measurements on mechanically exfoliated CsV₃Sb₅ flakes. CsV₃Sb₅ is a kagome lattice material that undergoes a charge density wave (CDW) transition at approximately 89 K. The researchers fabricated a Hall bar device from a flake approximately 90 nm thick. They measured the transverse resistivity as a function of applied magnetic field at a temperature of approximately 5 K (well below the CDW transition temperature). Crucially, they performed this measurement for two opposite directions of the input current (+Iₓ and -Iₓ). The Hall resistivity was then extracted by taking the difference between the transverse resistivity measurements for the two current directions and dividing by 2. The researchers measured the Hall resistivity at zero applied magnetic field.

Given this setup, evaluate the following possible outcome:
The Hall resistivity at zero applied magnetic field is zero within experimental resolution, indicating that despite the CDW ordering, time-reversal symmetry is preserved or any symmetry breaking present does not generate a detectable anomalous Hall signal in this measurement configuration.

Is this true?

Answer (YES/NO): NO